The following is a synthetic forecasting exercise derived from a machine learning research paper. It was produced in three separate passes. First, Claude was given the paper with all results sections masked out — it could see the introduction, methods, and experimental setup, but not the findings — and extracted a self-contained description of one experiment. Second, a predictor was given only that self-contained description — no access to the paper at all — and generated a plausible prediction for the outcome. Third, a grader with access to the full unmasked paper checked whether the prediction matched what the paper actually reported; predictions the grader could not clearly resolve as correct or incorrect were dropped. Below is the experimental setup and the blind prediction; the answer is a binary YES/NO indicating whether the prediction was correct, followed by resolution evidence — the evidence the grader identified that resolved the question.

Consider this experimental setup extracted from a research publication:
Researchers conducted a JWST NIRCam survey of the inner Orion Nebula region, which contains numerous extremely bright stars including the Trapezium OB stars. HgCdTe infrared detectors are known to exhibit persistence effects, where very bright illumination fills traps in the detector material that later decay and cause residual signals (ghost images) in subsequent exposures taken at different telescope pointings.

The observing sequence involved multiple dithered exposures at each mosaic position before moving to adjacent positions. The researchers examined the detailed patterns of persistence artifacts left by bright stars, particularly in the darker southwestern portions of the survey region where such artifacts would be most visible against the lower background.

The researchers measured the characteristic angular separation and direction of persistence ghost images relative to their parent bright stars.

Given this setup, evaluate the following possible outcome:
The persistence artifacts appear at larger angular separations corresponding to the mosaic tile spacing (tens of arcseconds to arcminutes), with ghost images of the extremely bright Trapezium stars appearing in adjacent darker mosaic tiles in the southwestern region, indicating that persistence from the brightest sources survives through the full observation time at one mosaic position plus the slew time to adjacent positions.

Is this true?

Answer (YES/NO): NO